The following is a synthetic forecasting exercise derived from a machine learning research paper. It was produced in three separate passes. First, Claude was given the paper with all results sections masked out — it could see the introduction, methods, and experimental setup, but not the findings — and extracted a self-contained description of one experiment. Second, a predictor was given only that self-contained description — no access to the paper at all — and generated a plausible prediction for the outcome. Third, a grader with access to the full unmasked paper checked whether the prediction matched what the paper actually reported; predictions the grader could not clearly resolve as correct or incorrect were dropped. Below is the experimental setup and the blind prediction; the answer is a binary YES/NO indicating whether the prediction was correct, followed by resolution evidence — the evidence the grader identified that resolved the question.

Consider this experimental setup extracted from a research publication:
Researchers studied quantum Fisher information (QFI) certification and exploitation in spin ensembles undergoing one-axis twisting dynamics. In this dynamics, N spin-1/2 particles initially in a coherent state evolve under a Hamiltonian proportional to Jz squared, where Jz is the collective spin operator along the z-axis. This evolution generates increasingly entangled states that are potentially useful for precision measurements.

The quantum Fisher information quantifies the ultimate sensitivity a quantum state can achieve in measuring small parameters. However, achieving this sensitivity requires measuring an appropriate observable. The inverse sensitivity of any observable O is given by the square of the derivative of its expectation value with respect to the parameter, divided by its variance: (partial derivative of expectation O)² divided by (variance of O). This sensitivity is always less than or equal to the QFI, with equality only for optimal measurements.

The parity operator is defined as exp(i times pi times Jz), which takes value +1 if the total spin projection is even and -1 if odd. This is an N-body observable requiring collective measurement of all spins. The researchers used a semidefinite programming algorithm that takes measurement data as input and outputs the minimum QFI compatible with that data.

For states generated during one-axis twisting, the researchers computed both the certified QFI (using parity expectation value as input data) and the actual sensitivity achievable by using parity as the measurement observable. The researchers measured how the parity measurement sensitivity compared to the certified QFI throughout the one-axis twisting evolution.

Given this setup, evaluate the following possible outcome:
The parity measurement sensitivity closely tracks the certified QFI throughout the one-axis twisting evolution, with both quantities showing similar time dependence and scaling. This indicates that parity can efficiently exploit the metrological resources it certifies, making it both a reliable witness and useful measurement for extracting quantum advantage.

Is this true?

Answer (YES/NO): YES